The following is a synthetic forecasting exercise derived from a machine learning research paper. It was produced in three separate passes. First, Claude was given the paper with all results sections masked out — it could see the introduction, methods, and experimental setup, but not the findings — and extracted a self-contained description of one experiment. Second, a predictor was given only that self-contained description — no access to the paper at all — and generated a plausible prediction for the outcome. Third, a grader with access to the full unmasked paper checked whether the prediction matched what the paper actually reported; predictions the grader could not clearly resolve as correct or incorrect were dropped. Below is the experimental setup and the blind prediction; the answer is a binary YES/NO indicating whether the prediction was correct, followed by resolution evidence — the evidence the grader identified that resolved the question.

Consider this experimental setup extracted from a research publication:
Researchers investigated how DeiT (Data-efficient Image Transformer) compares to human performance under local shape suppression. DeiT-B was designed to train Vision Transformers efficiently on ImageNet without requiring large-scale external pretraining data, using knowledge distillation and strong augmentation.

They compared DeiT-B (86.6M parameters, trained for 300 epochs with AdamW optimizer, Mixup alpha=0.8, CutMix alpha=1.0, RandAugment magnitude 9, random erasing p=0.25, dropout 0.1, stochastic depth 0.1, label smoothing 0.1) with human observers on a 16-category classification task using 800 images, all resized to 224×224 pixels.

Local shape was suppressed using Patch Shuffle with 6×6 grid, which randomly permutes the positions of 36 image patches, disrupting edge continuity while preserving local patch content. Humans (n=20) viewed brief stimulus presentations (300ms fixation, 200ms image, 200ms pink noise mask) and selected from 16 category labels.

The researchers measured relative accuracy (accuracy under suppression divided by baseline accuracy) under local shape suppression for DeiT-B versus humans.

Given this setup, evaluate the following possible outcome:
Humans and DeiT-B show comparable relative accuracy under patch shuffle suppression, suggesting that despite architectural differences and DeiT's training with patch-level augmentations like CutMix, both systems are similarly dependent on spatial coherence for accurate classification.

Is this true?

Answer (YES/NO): YES